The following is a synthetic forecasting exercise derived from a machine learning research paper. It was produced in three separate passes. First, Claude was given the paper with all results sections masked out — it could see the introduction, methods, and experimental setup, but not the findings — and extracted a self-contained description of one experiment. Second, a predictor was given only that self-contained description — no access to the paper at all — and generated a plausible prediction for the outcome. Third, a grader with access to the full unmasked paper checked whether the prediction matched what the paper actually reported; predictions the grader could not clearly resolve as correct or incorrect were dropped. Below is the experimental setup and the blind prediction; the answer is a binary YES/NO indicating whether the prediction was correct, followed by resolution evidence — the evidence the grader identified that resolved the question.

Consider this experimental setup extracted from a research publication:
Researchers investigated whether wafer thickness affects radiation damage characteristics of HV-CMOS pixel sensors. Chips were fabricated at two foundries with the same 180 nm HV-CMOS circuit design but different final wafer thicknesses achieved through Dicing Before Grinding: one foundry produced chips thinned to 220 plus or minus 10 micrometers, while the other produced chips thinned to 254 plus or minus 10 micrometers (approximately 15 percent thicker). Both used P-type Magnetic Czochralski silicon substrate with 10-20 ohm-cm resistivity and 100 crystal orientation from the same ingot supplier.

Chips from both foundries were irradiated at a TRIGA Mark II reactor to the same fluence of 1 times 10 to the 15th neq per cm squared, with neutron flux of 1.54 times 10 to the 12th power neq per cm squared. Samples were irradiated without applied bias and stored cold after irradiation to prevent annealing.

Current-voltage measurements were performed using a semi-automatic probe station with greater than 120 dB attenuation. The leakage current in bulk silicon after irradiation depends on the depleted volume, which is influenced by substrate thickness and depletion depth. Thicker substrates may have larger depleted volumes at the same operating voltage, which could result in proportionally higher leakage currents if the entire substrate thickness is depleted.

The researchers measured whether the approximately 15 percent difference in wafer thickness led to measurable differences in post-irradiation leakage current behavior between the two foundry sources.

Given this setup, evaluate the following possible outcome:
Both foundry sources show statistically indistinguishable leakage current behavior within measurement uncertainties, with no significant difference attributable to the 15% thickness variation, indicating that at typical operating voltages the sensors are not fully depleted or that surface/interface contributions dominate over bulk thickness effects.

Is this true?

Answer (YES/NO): NO